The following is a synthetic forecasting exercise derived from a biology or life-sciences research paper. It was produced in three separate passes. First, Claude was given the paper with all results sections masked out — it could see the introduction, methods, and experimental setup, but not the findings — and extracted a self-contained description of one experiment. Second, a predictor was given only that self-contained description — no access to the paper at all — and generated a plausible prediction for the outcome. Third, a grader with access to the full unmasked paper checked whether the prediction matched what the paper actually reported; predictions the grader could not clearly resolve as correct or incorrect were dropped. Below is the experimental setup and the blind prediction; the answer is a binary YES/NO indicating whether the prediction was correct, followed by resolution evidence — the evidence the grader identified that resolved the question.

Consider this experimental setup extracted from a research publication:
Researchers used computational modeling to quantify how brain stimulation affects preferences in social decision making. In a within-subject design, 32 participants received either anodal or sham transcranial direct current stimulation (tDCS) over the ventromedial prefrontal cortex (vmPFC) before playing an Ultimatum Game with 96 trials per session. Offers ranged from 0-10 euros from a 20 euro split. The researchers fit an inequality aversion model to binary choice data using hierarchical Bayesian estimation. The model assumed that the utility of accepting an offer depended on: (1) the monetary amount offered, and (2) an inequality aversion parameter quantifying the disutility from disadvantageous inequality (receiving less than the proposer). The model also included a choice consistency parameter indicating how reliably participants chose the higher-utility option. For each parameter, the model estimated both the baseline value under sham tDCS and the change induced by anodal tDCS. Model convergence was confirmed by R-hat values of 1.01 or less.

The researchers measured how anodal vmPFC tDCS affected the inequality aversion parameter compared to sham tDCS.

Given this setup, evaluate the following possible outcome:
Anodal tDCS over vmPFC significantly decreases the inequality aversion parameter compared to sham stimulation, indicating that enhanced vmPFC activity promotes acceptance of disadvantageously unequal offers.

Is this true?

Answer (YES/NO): YES